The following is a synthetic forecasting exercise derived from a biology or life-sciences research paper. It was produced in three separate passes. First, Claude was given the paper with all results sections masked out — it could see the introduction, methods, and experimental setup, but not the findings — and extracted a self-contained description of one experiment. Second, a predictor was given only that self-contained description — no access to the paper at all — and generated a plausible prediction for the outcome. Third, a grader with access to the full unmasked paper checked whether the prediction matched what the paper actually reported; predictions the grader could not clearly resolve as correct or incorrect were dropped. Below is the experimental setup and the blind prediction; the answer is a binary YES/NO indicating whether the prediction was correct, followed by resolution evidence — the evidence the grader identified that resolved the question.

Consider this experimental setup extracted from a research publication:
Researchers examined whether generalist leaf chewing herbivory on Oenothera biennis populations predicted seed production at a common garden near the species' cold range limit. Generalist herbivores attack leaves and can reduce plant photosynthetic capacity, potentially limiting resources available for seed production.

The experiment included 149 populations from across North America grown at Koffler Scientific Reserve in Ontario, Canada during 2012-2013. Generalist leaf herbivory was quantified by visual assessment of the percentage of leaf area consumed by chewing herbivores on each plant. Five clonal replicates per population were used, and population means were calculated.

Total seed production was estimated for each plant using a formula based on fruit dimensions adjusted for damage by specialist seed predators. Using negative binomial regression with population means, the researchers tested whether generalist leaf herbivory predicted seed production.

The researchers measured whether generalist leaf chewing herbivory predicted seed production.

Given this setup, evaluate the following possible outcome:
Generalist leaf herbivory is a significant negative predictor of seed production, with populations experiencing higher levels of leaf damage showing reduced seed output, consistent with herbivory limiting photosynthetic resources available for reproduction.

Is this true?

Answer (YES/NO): NO